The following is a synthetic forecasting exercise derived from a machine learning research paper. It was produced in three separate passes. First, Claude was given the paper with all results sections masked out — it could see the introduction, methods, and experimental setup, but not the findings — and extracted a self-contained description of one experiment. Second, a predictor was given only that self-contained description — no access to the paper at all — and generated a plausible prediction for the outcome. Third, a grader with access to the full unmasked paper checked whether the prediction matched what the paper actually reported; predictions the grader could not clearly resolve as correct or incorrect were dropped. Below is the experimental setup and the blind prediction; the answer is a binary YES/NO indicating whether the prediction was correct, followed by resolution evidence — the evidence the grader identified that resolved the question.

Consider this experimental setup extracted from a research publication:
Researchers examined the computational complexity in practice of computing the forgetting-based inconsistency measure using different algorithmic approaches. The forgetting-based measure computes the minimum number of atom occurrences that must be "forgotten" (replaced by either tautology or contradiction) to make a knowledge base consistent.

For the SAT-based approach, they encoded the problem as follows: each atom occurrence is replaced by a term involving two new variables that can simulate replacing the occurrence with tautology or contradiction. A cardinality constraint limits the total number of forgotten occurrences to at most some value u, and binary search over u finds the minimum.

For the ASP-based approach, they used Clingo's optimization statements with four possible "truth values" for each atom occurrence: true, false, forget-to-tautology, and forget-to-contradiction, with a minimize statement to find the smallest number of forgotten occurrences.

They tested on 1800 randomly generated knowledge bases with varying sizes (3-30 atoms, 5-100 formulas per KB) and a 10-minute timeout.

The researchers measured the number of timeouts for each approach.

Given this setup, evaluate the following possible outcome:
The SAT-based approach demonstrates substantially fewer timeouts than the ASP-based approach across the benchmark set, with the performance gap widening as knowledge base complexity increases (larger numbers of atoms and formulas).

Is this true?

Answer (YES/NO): NO